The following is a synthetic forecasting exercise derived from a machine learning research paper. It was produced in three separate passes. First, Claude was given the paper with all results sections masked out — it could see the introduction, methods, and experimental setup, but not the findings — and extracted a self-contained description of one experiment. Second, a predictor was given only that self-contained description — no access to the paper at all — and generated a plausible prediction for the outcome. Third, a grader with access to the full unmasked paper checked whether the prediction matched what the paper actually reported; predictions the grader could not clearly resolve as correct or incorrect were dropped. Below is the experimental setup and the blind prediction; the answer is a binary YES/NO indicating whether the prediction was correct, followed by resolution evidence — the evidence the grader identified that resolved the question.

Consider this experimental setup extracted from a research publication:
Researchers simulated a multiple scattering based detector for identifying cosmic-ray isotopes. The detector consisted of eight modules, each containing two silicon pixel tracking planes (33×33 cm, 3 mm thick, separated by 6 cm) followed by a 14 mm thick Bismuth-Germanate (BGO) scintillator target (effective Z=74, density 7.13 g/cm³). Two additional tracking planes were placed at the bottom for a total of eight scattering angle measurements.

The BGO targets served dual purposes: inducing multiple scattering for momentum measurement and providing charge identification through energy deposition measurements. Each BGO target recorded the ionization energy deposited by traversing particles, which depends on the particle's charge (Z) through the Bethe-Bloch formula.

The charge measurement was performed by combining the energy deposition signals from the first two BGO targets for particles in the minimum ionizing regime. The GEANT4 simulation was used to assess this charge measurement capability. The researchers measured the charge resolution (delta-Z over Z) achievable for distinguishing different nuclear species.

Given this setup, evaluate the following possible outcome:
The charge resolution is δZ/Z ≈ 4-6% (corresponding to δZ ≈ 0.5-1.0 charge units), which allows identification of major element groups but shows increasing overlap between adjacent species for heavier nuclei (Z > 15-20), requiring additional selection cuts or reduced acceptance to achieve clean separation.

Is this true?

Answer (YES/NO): YES